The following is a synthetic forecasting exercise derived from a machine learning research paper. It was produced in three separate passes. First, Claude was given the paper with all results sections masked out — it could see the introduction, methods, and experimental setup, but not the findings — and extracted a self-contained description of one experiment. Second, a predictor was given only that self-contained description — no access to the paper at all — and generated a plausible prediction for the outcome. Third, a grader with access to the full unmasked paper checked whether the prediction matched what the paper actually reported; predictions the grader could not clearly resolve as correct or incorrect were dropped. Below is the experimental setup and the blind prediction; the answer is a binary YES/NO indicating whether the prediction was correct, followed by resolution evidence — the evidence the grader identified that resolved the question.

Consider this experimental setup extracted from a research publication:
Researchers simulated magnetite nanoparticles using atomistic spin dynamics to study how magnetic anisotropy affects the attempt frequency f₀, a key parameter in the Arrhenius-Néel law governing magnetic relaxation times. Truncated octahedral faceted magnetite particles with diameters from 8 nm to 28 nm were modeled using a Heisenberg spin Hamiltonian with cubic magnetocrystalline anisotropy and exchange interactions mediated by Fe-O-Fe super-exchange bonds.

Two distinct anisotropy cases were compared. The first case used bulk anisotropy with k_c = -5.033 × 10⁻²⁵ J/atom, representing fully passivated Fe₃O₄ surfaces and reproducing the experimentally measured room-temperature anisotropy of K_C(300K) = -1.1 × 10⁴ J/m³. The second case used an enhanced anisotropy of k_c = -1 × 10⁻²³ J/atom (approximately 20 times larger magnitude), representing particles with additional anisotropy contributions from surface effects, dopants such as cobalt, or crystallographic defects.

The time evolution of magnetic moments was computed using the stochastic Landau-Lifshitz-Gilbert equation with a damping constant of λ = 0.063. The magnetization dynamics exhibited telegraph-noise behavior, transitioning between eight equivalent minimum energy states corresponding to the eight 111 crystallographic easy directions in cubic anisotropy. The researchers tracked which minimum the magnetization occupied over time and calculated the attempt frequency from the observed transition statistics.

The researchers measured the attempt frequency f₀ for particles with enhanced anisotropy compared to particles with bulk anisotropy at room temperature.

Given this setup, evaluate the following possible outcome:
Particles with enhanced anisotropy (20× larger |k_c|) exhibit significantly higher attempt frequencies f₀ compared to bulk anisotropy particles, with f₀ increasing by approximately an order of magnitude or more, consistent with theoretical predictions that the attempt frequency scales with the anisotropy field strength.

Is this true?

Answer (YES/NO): YES